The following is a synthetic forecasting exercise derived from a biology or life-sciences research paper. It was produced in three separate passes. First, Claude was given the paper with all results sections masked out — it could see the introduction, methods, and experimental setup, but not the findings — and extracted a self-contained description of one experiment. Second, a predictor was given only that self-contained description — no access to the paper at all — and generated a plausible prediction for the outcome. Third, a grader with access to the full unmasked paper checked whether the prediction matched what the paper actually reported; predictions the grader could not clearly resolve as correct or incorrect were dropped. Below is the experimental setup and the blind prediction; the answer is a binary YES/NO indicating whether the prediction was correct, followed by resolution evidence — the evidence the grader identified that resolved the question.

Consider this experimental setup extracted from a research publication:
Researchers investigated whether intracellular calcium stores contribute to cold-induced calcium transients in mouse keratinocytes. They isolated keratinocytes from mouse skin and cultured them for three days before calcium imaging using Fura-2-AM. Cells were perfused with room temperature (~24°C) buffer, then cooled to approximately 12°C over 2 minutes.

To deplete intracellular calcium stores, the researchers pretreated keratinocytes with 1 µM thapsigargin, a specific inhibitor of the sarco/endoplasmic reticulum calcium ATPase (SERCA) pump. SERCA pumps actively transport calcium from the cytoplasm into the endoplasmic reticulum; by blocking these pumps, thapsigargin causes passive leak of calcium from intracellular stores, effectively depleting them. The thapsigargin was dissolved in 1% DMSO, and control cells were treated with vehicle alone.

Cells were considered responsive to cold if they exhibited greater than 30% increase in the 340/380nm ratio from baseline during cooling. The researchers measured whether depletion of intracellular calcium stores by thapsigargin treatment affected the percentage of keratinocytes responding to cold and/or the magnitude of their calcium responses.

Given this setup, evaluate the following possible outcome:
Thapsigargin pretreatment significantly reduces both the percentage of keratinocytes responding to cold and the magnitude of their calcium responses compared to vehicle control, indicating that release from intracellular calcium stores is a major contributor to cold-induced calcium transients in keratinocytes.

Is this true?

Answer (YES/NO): NO